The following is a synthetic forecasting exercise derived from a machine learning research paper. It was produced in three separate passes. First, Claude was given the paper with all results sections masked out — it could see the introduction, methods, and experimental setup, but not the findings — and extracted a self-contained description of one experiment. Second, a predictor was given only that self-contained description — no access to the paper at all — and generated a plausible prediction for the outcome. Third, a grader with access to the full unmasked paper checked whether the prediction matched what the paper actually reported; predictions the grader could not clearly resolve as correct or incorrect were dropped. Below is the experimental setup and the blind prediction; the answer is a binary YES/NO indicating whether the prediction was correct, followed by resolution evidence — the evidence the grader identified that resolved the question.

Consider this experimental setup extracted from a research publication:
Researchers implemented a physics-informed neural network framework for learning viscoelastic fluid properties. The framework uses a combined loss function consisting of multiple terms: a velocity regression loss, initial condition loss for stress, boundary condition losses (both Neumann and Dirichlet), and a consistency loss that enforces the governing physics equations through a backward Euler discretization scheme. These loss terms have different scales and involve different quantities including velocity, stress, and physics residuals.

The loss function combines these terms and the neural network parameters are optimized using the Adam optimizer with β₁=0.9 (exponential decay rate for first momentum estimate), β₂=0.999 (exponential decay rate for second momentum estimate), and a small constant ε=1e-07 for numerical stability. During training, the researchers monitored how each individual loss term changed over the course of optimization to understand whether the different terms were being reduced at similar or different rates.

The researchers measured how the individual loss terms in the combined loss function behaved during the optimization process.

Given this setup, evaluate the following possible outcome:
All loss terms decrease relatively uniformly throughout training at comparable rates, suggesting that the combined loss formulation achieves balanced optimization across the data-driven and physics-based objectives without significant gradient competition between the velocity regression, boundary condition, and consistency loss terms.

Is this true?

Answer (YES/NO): YES